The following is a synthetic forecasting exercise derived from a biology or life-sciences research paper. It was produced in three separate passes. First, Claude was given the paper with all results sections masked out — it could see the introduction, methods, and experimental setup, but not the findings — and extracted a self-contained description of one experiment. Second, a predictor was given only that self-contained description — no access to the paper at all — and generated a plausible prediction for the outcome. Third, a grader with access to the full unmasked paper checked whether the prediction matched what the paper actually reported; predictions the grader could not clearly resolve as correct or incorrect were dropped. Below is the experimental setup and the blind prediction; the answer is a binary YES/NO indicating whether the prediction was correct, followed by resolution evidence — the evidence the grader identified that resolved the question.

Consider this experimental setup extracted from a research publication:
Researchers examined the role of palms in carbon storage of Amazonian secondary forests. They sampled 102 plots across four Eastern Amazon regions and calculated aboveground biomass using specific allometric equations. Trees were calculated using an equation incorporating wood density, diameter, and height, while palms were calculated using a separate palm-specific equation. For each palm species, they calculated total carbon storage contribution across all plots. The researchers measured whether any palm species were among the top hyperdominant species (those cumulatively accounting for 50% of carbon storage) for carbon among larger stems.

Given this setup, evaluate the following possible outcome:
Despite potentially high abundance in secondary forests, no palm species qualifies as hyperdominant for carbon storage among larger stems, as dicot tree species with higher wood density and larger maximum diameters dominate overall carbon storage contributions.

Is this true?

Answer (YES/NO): NO